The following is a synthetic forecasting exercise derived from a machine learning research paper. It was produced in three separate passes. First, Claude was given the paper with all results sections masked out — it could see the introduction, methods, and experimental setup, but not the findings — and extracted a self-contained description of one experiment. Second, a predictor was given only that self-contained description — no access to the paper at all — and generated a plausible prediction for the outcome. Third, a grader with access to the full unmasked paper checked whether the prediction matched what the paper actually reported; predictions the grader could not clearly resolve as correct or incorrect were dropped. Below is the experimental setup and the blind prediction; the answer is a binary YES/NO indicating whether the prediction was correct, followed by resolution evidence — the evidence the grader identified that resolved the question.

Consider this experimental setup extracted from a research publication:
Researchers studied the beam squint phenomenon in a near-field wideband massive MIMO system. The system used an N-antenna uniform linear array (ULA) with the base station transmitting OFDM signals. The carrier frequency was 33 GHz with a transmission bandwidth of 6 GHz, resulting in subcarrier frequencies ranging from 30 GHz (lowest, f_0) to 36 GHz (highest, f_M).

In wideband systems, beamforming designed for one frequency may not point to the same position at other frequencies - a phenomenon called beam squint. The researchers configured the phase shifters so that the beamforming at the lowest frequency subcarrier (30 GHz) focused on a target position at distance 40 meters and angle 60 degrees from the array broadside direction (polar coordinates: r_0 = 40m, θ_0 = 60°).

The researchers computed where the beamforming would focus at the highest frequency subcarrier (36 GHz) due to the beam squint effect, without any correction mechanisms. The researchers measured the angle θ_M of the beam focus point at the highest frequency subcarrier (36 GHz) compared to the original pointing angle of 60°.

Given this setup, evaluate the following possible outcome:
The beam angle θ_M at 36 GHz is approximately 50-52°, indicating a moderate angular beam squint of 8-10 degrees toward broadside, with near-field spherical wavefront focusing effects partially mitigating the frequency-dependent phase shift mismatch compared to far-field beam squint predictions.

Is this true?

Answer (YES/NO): NO